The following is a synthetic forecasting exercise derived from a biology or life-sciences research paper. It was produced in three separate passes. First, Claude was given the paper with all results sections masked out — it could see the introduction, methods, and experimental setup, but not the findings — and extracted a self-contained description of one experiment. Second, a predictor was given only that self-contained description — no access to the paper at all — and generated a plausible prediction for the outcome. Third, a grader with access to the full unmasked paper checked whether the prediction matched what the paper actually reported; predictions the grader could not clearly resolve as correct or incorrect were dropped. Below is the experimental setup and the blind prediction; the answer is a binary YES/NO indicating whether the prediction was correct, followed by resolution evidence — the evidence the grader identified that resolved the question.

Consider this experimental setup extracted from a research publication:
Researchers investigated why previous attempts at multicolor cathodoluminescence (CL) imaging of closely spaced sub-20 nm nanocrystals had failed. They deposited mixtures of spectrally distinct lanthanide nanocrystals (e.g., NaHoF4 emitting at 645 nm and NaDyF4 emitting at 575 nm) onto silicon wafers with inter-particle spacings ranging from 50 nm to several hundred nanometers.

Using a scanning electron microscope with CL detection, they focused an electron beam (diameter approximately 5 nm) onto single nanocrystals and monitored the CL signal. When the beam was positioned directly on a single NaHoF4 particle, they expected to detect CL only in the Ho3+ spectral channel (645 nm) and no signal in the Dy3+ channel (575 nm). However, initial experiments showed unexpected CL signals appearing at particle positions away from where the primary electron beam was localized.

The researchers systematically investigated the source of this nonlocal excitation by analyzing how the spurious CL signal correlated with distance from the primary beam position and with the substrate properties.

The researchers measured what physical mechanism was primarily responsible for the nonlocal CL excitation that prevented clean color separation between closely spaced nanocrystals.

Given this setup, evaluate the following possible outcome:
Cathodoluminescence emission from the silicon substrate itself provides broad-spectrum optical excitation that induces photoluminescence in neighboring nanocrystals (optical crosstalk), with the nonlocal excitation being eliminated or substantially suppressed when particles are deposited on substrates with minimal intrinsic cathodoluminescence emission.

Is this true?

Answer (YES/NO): NO